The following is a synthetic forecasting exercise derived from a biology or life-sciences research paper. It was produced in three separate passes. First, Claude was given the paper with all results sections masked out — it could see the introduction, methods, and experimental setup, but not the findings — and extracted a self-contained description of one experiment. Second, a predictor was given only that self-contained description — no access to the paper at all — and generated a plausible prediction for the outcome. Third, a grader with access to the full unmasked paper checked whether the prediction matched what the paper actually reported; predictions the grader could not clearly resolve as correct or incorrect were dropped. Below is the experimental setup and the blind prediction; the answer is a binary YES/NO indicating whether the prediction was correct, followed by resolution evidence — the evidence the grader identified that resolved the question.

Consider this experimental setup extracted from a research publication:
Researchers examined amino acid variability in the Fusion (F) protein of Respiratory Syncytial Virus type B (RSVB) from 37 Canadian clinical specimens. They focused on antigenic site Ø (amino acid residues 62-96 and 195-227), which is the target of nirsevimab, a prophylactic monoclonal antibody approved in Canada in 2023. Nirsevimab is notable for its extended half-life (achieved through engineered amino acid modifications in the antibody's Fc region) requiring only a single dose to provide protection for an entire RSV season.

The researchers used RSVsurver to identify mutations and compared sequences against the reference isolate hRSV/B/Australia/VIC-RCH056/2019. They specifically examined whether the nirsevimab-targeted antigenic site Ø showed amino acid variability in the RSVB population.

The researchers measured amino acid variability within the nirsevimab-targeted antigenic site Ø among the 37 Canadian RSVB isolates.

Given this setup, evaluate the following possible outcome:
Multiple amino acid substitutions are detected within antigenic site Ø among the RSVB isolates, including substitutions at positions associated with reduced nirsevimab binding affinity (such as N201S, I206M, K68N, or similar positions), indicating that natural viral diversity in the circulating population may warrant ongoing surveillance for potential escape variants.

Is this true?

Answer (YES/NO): NO